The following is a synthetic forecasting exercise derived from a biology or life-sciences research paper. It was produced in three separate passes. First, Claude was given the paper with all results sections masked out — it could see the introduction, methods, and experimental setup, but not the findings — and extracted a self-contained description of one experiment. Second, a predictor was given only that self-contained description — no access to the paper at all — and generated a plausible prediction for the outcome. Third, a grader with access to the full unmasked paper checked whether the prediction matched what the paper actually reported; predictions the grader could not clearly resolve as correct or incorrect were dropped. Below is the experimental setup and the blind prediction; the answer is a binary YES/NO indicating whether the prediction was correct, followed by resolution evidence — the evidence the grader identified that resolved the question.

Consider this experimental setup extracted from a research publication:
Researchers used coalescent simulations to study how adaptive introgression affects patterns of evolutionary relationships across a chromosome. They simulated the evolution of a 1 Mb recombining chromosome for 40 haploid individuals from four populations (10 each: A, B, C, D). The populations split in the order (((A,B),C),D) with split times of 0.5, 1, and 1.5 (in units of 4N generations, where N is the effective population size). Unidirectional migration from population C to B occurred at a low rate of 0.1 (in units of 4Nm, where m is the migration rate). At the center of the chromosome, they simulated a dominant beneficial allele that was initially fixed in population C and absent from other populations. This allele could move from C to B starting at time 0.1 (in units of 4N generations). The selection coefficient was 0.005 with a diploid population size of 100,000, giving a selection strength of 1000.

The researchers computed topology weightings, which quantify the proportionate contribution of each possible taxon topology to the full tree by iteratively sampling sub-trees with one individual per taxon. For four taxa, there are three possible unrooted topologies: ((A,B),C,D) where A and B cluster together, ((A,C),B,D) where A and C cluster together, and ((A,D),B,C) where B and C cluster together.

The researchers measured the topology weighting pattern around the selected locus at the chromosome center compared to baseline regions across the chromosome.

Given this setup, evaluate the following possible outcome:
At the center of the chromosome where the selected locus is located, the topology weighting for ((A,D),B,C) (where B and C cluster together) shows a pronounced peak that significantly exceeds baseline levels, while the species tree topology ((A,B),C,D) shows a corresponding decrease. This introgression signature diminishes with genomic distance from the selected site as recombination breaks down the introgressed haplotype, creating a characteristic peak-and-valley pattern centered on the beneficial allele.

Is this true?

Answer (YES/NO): YES